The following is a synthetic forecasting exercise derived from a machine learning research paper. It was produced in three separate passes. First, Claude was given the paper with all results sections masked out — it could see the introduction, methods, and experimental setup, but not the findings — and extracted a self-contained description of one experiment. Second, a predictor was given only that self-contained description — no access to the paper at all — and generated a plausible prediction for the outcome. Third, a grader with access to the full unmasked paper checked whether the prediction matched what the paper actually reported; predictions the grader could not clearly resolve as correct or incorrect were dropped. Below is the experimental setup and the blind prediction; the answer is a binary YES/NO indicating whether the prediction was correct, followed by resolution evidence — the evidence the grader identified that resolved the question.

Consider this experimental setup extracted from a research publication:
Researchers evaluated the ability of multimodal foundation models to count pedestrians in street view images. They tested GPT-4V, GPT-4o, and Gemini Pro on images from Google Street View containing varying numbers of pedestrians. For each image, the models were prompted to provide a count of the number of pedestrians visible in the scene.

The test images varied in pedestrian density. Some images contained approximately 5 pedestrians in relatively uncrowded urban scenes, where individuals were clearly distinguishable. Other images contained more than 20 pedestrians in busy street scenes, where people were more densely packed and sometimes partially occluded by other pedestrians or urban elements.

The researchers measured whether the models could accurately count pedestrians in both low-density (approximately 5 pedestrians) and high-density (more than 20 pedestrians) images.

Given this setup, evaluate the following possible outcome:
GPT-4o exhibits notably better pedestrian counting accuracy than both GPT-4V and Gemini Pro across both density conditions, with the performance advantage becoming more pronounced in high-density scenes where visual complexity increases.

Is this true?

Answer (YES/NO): NO